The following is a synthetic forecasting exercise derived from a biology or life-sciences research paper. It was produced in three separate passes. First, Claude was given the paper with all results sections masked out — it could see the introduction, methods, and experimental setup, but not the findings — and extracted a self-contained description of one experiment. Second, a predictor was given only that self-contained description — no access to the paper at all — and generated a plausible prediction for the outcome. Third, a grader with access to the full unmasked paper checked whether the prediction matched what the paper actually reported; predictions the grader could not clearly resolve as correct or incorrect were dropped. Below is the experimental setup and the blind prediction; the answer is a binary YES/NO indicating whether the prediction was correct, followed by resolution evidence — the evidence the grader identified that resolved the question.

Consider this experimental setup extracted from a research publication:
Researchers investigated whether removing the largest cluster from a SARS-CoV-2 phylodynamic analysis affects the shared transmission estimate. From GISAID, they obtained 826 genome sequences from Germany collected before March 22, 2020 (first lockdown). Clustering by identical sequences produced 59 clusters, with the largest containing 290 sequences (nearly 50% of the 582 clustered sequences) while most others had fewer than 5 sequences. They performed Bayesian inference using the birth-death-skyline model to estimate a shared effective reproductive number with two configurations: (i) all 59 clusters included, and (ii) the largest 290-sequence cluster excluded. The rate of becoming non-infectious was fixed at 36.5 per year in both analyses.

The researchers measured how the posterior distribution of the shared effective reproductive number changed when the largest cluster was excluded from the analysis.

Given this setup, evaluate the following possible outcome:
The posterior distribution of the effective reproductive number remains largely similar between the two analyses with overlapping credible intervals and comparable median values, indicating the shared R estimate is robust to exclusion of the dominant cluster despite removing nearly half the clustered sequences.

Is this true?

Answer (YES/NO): NO